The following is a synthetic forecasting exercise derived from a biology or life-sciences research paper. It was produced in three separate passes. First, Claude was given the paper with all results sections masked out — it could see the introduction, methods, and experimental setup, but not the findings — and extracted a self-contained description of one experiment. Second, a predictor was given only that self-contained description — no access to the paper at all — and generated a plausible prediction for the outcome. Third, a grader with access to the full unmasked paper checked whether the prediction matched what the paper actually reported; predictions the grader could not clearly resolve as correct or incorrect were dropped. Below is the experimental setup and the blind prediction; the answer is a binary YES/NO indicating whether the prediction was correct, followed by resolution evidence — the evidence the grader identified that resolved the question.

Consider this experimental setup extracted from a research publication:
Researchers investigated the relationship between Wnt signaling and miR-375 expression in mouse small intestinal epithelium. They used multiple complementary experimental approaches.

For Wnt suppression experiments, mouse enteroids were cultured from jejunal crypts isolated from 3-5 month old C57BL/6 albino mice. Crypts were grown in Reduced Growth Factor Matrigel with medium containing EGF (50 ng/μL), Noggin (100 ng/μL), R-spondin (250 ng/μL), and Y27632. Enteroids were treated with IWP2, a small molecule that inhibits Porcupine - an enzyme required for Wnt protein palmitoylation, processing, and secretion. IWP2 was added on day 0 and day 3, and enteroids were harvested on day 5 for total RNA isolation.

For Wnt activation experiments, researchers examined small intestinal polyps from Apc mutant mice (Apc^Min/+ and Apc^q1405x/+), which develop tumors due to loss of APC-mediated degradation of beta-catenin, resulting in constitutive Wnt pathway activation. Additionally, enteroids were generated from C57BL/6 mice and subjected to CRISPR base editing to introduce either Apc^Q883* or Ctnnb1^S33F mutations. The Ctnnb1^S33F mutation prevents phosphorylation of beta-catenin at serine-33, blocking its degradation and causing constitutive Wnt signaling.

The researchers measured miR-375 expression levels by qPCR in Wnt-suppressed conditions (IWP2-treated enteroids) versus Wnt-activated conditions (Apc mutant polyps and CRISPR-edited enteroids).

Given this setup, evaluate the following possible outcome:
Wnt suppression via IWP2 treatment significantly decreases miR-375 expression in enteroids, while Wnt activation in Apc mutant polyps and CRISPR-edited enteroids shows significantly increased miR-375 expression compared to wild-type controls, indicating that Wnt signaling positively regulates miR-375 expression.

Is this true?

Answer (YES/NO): NO